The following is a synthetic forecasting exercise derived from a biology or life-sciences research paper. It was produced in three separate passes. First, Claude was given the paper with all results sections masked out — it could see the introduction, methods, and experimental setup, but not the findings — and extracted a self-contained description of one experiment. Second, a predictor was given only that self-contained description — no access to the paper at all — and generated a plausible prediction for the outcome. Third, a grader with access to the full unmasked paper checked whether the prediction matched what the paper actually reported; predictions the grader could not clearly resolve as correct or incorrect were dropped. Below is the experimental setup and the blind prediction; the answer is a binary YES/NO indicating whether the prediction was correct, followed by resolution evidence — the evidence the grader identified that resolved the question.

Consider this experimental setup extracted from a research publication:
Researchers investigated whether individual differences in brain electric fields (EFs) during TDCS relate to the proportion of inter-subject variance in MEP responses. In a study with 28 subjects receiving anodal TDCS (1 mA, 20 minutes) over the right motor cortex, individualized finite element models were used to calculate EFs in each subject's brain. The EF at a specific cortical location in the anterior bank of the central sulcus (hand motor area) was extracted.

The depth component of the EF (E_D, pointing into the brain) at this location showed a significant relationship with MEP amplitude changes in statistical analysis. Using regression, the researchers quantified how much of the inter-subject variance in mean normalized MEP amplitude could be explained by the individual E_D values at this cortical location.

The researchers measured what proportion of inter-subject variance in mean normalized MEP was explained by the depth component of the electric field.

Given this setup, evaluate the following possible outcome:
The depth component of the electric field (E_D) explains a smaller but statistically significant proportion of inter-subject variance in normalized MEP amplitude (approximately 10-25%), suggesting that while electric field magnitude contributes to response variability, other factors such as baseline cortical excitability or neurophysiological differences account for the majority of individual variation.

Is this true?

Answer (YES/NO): NO